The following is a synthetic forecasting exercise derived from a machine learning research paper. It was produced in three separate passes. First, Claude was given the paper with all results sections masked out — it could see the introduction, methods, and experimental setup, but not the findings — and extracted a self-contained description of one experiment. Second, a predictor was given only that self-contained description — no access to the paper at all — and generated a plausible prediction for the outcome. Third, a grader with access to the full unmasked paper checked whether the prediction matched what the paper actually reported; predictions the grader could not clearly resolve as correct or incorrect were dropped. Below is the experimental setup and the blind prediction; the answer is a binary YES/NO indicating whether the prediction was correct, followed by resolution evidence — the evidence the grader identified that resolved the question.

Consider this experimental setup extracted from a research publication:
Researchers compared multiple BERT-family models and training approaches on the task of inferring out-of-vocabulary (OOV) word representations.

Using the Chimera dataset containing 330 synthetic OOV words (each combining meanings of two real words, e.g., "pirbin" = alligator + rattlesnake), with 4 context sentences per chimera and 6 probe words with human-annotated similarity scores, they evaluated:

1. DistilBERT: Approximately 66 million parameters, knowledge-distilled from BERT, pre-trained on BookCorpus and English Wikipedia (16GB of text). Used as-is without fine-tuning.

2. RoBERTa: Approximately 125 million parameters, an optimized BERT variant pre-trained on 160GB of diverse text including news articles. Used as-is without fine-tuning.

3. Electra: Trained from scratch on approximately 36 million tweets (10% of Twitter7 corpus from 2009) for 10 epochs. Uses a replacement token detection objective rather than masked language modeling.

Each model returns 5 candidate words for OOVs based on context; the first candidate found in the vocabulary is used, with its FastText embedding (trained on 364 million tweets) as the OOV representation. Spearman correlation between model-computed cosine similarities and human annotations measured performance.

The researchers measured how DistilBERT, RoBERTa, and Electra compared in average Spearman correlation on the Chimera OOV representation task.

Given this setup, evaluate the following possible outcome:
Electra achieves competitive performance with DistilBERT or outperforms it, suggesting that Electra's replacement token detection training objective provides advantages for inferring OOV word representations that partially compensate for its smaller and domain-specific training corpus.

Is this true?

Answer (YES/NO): NO